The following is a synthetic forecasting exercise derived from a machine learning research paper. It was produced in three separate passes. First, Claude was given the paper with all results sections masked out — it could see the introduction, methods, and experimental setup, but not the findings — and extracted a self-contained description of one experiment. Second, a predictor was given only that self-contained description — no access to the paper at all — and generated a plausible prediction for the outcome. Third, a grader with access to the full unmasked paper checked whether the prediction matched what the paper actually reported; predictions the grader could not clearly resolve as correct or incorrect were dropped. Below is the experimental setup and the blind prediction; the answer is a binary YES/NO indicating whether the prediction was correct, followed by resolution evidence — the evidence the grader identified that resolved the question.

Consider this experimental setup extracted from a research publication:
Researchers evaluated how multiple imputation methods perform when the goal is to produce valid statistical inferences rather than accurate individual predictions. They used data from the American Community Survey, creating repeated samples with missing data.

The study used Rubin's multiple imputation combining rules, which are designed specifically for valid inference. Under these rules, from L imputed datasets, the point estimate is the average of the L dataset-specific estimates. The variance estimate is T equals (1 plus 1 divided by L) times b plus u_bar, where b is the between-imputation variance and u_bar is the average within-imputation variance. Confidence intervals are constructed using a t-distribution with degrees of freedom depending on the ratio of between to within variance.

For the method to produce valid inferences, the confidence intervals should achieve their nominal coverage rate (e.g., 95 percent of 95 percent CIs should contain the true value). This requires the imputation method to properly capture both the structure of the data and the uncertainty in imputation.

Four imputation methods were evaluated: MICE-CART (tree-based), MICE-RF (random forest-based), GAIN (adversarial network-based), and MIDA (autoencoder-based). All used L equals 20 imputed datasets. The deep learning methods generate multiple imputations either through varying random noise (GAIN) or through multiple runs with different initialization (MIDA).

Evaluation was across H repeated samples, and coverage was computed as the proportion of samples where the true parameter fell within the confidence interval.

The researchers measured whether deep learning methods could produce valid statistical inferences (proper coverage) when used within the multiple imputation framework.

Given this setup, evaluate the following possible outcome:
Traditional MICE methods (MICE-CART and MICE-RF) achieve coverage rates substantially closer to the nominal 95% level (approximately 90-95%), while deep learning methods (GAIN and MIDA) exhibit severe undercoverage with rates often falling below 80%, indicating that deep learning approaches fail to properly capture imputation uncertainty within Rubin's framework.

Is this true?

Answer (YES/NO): NO